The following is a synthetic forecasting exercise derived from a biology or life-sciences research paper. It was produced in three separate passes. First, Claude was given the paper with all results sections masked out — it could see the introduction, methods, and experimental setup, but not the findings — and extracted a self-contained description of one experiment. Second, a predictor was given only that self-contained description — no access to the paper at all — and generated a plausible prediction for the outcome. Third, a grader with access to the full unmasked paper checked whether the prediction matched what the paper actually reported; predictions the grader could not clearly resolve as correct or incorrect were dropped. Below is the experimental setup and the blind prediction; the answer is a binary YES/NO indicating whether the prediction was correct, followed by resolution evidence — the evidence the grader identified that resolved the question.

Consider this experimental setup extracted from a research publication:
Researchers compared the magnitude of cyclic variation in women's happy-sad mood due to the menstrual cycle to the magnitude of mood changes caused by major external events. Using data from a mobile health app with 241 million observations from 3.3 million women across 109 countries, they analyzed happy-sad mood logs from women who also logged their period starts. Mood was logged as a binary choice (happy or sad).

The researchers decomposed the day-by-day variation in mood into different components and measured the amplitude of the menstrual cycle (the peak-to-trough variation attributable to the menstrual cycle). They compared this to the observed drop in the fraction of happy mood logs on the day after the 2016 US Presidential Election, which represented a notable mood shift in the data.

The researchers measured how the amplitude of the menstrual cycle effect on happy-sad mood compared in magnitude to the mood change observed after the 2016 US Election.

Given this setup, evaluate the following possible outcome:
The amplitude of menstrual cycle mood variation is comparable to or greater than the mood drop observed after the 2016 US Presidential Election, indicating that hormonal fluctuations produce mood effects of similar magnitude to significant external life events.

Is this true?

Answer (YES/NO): NO